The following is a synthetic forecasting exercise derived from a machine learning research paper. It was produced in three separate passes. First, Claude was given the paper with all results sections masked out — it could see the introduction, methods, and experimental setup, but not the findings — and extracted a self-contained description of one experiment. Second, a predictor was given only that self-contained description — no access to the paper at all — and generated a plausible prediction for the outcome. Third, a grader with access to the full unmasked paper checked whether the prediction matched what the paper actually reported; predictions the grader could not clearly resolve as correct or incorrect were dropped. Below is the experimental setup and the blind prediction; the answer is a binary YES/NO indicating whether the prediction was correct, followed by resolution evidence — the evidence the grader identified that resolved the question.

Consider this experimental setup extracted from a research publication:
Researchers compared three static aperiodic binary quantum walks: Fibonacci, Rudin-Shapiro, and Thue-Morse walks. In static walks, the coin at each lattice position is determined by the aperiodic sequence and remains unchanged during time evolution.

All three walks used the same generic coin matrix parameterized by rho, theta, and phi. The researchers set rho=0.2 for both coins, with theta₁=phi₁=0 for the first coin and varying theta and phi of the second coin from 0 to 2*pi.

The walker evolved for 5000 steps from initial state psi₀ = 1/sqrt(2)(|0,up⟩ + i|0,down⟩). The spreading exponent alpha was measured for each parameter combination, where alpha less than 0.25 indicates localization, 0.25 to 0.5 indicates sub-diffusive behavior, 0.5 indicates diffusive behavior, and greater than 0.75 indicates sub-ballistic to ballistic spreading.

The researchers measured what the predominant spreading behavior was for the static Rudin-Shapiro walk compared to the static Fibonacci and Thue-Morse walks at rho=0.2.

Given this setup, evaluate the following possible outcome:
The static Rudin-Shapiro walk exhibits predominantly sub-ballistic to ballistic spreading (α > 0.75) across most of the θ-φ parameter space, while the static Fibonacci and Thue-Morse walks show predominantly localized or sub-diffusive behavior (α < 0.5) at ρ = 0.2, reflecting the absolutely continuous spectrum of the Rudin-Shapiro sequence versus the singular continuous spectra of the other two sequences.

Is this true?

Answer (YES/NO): NO